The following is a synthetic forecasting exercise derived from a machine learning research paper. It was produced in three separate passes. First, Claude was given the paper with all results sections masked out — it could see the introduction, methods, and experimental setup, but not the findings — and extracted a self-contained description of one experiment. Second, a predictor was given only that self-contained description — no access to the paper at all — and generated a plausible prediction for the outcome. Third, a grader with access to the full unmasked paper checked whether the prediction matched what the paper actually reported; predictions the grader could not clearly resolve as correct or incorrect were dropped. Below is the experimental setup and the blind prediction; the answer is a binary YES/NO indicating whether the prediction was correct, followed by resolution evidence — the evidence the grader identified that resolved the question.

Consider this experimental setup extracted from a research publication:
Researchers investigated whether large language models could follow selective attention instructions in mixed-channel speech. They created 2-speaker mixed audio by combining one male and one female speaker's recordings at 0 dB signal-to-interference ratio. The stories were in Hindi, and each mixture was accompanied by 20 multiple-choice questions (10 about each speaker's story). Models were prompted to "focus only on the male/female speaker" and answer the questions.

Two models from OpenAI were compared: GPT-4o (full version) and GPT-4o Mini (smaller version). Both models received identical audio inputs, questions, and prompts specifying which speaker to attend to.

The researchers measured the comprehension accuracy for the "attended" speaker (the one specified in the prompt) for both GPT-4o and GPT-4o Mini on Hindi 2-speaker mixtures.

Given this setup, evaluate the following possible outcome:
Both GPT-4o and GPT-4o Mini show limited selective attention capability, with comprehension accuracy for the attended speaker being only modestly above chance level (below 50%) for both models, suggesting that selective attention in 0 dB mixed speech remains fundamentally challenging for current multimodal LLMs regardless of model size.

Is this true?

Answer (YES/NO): NO